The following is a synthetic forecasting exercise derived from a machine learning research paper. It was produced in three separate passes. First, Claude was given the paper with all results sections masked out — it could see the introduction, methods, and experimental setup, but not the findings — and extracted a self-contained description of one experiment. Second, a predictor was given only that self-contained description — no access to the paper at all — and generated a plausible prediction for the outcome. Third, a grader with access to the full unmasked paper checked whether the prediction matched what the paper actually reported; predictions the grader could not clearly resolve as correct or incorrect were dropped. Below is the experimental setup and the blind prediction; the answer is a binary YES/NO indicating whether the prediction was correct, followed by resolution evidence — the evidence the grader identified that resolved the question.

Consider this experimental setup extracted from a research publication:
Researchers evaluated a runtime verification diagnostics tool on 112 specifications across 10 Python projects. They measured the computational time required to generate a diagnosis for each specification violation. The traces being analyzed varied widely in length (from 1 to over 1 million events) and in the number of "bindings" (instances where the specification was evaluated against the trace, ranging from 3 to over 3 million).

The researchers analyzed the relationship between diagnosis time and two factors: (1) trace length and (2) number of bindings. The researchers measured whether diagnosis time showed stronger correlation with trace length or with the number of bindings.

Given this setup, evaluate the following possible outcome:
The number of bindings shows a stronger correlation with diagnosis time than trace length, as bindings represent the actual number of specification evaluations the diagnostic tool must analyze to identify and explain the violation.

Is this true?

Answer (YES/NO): NO